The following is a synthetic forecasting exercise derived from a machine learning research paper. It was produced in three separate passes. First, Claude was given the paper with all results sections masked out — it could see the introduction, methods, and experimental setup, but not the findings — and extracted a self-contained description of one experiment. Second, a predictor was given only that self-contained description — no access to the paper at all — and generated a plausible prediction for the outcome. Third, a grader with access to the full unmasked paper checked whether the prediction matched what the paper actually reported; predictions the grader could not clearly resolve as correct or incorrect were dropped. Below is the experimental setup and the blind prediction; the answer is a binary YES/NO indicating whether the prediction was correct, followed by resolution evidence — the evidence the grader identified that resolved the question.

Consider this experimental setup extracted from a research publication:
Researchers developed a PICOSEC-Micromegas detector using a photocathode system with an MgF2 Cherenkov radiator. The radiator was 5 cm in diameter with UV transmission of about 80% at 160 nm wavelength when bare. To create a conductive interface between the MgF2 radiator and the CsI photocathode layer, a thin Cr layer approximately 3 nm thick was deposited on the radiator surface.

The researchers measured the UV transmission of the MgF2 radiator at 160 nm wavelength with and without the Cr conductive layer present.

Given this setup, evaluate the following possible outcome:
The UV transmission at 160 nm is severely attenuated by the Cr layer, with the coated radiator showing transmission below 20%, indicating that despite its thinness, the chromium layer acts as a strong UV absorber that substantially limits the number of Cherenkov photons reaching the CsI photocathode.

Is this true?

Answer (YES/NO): NO